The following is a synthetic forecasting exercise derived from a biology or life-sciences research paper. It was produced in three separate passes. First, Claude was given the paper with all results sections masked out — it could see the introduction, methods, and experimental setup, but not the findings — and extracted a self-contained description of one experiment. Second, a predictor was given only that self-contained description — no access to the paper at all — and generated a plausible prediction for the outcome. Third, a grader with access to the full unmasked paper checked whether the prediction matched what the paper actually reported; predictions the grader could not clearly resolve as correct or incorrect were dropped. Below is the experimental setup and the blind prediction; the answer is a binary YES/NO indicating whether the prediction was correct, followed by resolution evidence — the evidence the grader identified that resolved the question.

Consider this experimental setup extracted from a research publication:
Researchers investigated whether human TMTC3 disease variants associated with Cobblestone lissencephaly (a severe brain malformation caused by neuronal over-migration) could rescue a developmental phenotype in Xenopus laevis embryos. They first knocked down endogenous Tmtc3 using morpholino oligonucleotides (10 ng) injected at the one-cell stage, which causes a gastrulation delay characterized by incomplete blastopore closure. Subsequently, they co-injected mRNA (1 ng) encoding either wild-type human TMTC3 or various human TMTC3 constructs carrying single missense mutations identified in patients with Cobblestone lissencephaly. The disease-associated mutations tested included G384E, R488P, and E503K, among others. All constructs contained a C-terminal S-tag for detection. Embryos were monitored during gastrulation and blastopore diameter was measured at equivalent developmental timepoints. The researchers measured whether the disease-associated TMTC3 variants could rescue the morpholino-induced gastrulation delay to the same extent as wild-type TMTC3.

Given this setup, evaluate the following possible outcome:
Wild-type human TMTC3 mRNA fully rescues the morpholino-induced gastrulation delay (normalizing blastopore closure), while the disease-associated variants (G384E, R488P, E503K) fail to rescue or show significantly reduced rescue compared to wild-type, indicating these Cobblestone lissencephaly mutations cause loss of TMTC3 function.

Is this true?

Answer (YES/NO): NO